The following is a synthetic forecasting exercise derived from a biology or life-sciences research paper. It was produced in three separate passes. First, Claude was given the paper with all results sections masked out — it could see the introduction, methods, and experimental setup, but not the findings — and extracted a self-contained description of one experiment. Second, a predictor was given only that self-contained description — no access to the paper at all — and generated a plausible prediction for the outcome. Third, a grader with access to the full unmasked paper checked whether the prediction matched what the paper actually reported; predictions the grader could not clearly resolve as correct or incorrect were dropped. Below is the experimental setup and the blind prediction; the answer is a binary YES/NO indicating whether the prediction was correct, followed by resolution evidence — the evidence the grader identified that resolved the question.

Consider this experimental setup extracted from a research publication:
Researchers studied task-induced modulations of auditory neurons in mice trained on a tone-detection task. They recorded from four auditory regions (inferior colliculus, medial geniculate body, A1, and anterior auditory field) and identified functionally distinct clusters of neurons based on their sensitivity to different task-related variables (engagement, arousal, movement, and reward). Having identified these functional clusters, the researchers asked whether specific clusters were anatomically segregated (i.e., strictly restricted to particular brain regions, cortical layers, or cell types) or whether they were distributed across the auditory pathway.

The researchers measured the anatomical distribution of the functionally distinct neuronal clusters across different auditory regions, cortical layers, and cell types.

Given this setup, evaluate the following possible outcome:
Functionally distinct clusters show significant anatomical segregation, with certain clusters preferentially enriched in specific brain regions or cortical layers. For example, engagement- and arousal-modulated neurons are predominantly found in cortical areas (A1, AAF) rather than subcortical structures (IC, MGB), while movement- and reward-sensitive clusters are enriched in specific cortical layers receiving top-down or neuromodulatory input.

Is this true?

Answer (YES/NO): NO